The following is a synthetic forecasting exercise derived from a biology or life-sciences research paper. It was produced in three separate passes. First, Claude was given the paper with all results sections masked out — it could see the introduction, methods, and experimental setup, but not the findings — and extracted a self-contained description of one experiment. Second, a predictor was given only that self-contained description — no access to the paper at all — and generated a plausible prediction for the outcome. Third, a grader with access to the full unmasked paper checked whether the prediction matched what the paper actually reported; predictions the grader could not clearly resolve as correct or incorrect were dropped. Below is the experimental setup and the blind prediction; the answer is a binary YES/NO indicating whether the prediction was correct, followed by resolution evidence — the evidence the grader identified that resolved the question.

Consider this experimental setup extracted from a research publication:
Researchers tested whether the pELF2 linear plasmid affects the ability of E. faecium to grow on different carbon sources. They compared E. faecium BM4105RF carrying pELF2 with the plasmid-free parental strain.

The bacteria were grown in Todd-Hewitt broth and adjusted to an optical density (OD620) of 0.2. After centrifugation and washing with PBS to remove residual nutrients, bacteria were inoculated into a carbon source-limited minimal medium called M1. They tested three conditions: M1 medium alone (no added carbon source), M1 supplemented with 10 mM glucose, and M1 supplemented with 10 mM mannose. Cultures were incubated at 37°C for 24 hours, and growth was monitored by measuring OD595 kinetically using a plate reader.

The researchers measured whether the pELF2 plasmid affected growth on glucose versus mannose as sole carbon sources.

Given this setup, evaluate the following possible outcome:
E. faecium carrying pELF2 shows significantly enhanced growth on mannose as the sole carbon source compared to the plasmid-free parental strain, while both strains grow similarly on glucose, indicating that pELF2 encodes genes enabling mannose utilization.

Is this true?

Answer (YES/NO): NO